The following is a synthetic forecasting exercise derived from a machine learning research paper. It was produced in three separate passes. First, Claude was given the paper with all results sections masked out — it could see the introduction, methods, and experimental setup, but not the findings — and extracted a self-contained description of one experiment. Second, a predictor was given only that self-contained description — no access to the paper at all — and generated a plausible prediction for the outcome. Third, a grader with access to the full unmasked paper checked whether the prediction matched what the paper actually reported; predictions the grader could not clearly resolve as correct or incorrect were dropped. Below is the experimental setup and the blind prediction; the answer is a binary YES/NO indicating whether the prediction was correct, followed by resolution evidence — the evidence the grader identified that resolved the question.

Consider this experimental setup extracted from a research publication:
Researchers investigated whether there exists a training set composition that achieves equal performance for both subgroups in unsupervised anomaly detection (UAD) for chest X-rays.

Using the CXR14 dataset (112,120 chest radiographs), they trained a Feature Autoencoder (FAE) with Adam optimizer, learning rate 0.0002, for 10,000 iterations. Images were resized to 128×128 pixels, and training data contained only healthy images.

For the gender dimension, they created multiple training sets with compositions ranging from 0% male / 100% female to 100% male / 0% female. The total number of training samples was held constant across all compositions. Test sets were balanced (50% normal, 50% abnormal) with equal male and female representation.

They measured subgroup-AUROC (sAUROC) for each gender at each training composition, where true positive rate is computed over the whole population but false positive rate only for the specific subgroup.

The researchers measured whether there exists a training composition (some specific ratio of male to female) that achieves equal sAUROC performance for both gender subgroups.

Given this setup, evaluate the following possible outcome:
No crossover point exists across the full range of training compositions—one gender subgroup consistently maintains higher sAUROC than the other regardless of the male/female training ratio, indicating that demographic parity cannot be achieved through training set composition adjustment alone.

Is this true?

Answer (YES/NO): YES